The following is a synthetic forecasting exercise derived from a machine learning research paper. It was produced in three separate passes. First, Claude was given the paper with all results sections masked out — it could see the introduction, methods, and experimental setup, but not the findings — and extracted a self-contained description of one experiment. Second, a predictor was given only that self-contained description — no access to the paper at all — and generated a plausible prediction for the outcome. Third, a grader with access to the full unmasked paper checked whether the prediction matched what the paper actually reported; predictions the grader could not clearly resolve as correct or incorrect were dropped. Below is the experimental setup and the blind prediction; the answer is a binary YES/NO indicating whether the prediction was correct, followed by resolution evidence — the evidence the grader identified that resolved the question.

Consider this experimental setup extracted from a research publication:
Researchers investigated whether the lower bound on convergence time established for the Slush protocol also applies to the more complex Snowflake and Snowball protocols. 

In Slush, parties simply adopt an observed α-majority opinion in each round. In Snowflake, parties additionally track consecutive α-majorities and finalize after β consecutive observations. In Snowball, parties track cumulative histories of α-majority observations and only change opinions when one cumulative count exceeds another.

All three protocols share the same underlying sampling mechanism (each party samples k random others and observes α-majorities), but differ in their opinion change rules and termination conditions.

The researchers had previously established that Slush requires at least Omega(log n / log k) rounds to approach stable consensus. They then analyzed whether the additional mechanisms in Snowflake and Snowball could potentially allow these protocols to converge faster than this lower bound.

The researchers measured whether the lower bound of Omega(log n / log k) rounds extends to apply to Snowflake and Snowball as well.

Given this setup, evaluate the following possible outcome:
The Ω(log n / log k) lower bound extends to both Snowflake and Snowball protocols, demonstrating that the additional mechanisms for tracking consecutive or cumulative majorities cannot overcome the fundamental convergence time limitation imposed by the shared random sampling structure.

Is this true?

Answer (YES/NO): YES